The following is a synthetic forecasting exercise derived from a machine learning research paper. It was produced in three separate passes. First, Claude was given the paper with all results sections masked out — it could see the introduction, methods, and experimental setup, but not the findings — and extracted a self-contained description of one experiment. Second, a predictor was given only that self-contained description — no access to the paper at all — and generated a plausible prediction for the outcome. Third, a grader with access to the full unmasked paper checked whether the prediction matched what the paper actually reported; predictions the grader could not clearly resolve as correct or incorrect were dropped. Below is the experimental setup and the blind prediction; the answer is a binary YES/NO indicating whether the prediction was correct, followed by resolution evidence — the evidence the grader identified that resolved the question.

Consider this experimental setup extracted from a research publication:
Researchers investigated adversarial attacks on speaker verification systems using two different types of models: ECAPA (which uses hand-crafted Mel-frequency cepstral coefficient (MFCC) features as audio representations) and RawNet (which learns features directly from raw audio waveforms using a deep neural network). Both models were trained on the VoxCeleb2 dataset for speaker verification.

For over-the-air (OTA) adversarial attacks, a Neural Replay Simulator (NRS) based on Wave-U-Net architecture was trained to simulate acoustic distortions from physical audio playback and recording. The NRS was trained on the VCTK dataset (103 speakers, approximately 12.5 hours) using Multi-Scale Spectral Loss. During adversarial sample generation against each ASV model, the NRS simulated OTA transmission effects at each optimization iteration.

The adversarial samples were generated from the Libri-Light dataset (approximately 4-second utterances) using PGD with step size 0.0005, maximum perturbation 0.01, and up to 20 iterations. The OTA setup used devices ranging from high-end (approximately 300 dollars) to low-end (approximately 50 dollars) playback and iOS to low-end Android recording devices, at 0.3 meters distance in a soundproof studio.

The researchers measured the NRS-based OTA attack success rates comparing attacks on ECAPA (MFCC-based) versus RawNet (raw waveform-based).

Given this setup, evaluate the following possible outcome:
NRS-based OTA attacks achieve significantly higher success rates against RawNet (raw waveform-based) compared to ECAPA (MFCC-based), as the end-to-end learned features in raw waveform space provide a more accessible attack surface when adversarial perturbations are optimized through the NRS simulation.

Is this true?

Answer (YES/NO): NO